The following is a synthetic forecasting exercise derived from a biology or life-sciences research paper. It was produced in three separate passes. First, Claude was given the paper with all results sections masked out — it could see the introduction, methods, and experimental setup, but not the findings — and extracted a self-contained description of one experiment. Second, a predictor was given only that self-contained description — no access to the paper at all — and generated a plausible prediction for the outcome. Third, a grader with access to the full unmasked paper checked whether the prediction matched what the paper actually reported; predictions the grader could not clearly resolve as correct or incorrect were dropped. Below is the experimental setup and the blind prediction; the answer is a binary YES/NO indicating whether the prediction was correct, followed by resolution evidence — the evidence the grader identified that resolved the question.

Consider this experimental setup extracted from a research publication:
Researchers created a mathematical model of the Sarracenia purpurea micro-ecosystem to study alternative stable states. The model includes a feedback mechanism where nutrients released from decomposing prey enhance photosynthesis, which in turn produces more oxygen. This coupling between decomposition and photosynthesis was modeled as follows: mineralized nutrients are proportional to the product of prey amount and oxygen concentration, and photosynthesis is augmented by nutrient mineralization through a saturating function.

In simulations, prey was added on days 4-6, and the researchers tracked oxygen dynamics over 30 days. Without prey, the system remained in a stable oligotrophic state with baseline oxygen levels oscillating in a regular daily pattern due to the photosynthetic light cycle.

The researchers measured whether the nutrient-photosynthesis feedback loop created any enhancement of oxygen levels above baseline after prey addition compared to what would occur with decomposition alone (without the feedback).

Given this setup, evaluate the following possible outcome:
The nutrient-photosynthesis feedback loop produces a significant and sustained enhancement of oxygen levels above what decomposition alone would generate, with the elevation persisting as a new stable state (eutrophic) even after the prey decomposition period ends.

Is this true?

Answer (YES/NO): NO